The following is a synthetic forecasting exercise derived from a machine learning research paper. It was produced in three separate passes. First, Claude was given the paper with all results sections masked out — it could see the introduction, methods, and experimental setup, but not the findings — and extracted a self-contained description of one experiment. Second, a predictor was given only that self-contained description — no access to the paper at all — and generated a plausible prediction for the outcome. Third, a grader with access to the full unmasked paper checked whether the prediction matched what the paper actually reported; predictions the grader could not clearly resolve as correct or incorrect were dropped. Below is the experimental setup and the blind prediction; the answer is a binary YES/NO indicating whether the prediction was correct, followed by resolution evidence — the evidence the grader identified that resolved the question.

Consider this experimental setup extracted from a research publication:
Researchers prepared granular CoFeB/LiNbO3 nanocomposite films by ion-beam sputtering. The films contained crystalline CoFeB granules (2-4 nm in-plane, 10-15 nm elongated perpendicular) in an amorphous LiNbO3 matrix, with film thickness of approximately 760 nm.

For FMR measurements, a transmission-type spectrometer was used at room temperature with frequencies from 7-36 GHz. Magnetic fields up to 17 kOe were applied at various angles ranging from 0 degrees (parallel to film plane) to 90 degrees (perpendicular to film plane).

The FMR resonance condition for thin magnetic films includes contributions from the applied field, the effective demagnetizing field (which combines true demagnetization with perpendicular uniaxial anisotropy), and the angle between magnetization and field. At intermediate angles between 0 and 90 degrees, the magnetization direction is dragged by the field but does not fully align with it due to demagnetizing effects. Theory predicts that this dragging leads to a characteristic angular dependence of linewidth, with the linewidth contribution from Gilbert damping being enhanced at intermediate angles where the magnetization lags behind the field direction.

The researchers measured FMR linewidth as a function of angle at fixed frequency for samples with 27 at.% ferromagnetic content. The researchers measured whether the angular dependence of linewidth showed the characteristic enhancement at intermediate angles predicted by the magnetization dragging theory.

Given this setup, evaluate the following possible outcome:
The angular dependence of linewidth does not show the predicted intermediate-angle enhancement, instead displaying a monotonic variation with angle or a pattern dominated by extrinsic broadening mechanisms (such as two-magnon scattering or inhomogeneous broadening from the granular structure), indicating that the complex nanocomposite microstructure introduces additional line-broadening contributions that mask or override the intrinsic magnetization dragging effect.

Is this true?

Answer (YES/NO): YES